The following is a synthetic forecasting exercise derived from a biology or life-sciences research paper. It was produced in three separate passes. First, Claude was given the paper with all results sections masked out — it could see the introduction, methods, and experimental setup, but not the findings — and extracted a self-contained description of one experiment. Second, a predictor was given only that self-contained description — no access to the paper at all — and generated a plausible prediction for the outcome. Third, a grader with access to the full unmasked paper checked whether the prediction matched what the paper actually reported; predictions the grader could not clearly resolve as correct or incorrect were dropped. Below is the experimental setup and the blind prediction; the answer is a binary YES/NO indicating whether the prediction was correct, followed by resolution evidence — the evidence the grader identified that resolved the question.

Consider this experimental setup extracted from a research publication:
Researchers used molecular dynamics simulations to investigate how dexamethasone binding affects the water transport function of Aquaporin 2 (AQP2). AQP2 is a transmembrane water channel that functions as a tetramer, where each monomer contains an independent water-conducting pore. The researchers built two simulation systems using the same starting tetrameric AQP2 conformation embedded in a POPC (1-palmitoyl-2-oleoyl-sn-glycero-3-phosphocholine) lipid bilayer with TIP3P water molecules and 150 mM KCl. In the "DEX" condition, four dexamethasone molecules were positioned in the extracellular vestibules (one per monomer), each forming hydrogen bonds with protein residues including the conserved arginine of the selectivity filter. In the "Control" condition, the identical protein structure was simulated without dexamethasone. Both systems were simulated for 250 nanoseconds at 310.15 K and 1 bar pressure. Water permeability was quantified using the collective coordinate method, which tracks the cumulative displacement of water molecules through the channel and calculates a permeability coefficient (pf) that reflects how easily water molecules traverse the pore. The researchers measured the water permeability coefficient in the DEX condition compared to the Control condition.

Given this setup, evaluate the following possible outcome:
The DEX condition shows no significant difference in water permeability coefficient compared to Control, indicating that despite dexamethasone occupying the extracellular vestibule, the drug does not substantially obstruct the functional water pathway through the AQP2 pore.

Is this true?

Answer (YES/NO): NO